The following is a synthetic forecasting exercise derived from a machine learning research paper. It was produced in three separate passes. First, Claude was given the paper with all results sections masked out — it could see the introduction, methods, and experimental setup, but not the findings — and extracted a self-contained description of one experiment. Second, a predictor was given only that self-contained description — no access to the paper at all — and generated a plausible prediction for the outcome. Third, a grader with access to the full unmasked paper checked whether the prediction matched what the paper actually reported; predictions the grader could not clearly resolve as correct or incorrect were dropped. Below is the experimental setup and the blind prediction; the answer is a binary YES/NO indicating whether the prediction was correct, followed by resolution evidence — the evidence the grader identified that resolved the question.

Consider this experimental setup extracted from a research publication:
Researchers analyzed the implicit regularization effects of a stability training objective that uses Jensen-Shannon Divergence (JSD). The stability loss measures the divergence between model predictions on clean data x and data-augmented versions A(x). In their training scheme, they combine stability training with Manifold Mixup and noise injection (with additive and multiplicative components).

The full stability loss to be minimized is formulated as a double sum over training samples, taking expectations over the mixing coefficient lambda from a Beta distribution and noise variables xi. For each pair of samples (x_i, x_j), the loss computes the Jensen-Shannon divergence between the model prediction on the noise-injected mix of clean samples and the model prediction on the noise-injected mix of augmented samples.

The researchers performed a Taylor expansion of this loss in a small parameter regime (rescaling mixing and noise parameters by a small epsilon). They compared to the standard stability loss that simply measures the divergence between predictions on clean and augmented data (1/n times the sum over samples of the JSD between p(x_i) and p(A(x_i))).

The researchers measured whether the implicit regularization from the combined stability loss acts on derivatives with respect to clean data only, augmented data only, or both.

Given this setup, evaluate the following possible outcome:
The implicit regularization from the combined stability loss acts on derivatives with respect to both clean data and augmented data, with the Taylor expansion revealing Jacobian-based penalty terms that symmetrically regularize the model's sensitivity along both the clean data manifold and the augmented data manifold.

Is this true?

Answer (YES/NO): YES